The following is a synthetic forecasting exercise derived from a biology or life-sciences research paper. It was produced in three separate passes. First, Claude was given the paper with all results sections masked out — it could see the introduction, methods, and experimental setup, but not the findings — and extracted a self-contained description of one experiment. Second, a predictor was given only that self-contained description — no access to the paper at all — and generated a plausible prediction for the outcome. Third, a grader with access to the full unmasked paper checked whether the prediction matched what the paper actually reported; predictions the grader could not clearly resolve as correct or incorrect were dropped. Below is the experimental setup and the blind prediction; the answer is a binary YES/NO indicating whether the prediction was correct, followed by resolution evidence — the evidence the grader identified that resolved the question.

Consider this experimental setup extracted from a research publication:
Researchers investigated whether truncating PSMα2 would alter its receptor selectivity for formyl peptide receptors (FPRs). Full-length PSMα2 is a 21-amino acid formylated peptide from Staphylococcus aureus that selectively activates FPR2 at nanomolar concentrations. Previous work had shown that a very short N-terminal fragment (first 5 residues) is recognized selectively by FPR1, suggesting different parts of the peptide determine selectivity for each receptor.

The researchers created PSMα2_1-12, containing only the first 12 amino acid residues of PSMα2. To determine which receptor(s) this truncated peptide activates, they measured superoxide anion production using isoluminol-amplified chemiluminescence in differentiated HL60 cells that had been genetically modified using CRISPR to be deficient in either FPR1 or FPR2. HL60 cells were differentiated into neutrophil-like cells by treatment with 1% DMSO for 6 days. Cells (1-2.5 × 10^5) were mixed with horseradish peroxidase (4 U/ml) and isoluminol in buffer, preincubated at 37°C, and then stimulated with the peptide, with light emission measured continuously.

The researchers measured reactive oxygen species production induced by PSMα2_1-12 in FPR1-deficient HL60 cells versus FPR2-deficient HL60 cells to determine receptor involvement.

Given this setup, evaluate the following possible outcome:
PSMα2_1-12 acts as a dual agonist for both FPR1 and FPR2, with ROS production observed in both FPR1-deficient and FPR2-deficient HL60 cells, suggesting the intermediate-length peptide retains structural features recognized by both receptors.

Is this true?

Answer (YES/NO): YES